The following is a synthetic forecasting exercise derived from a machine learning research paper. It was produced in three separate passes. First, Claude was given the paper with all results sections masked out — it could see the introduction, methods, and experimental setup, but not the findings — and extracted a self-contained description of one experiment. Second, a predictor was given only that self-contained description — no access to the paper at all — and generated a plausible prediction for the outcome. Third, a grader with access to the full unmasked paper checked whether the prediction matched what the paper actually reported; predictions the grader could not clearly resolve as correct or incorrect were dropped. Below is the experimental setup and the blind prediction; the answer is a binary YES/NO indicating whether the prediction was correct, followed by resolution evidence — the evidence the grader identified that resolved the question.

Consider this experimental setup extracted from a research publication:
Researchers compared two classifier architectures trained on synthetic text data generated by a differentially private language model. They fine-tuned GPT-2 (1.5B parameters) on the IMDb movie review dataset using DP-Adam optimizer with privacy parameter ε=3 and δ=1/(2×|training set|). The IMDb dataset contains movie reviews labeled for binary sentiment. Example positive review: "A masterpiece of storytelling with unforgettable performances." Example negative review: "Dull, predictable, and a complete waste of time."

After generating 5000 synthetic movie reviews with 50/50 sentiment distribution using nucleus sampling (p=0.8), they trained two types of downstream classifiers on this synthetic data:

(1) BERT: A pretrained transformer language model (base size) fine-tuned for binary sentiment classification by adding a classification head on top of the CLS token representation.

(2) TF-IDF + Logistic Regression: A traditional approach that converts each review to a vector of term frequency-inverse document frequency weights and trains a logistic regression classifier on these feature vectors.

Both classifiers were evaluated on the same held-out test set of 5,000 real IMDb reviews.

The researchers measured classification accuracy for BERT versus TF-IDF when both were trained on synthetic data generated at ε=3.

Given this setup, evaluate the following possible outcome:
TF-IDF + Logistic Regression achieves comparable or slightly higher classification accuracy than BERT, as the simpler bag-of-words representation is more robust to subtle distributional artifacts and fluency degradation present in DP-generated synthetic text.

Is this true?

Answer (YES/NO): NO